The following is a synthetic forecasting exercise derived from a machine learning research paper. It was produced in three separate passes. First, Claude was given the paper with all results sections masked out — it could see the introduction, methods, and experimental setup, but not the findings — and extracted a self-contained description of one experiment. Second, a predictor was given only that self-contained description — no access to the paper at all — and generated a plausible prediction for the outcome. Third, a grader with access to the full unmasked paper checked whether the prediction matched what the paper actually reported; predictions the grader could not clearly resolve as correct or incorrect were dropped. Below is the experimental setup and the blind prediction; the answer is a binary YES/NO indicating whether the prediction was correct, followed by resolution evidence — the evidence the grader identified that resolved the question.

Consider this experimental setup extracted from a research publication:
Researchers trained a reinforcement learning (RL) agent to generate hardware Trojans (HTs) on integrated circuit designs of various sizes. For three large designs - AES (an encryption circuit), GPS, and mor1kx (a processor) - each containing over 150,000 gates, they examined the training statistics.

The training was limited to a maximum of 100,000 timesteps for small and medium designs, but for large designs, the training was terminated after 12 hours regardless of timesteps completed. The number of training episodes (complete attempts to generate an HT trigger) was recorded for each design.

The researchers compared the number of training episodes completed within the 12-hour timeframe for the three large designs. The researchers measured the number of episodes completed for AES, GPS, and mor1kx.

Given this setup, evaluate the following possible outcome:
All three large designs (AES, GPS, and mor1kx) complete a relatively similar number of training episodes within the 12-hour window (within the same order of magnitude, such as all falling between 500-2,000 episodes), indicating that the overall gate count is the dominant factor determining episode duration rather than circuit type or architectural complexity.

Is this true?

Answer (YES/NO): NO